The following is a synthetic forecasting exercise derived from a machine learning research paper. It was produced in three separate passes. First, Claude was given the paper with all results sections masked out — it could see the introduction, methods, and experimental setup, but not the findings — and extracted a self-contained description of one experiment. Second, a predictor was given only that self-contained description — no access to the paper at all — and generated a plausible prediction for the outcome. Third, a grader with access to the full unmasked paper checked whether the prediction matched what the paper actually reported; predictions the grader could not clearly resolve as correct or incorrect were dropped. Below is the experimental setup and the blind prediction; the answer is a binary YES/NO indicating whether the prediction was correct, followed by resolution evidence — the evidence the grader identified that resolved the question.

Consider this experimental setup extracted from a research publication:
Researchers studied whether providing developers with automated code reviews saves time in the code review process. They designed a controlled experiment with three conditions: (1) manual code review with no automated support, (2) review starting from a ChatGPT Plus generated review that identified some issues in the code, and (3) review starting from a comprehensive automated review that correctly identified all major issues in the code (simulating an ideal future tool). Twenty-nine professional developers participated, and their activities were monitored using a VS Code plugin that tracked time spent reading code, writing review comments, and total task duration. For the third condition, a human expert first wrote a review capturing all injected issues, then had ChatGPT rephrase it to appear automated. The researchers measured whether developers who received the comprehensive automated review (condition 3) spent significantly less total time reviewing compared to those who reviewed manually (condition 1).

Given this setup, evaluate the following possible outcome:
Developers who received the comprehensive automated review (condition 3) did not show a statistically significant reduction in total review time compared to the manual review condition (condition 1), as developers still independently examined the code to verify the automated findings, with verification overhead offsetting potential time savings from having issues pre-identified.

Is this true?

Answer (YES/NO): YES